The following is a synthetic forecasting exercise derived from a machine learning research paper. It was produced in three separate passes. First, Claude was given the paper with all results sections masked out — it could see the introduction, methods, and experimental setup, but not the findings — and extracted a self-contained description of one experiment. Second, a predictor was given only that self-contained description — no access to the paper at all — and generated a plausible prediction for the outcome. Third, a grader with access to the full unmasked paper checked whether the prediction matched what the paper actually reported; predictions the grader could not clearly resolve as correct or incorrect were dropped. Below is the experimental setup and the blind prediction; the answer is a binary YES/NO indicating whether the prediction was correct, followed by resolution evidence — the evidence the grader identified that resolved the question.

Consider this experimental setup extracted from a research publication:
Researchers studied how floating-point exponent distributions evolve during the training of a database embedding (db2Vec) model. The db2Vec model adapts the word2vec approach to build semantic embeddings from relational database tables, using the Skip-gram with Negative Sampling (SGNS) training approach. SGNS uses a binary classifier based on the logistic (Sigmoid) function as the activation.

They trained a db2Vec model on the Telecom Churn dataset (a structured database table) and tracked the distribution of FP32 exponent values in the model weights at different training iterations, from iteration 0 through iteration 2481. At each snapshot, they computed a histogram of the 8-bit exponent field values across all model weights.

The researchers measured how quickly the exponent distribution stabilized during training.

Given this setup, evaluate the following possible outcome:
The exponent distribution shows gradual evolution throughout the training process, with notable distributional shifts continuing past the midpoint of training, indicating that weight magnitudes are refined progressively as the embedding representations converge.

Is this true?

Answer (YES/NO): NO